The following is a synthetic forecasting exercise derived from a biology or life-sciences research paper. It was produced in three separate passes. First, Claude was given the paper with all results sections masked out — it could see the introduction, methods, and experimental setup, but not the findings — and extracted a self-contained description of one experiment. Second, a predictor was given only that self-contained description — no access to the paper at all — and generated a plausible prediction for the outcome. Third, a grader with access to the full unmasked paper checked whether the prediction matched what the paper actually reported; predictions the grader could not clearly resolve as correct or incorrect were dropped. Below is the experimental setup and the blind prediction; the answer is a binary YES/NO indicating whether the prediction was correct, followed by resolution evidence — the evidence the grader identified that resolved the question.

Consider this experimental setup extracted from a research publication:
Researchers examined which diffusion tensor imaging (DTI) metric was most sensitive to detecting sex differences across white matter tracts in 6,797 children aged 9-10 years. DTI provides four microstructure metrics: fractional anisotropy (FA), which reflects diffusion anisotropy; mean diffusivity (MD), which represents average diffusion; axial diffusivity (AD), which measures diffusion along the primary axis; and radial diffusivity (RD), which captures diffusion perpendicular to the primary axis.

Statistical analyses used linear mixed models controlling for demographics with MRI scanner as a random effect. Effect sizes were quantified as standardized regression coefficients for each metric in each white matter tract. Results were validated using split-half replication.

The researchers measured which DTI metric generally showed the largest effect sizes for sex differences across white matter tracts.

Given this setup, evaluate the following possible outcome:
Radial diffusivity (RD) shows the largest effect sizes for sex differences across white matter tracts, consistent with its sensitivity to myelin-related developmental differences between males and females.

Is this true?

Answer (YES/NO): NO